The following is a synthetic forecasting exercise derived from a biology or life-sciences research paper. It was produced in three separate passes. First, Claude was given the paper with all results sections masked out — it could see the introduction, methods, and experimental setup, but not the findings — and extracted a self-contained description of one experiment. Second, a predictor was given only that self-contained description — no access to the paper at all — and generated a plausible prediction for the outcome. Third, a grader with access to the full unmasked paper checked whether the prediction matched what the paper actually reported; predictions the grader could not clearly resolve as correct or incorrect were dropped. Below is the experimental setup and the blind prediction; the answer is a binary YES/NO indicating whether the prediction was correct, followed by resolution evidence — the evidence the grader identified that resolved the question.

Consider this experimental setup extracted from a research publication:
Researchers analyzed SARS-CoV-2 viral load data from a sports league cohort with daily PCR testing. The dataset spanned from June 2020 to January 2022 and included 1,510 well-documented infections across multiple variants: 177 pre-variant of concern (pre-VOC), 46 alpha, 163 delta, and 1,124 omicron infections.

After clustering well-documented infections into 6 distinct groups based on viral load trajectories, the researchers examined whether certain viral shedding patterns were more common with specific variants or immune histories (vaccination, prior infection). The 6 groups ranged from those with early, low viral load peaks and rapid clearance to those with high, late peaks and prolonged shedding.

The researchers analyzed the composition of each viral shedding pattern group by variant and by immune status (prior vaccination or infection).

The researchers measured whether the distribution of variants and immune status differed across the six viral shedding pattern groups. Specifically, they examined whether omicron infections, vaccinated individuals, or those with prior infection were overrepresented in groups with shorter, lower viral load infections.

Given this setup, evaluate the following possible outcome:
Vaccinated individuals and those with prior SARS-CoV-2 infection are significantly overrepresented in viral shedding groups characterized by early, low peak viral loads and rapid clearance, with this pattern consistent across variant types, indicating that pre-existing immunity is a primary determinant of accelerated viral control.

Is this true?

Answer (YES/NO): NO